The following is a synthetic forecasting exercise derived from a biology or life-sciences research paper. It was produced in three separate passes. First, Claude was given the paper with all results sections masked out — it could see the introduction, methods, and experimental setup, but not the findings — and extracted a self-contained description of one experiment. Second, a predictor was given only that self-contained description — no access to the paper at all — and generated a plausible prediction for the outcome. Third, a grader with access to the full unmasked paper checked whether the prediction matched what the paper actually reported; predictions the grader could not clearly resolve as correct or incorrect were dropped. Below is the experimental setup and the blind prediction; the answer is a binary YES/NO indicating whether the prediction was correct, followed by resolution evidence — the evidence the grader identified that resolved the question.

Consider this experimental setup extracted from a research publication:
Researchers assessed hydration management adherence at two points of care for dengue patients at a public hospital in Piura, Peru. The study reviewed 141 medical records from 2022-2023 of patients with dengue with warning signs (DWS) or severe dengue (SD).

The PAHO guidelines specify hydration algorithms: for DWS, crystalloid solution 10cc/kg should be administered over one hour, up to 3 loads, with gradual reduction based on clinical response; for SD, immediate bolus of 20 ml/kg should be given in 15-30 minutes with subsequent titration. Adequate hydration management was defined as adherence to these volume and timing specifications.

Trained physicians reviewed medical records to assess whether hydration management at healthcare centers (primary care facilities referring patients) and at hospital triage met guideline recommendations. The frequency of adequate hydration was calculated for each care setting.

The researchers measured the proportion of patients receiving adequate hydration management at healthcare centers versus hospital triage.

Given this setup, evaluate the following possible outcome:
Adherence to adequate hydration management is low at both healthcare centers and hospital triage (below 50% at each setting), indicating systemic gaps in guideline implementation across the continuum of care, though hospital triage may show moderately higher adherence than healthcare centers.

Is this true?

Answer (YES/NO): NO